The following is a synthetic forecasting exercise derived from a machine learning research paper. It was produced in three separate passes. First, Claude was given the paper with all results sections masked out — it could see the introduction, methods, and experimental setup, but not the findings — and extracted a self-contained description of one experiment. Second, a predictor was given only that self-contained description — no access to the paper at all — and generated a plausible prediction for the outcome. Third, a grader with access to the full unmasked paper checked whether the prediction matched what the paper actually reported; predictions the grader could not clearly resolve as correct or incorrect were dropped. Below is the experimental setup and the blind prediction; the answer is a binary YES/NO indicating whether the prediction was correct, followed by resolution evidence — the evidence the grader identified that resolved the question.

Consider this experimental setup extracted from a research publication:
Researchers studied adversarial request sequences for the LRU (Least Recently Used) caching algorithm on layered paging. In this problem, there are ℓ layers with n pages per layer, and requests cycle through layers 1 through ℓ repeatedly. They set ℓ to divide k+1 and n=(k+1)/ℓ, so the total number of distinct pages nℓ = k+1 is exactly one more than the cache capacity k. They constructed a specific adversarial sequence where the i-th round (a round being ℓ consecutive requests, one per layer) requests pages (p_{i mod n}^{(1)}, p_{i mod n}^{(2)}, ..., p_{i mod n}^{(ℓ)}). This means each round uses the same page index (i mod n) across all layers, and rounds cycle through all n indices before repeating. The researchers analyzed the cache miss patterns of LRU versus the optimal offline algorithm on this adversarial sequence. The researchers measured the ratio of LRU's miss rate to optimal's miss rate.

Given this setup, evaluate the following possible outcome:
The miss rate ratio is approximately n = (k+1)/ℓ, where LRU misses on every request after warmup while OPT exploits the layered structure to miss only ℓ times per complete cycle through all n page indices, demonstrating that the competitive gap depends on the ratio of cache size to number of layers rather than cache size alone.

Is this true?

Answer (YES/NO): NO